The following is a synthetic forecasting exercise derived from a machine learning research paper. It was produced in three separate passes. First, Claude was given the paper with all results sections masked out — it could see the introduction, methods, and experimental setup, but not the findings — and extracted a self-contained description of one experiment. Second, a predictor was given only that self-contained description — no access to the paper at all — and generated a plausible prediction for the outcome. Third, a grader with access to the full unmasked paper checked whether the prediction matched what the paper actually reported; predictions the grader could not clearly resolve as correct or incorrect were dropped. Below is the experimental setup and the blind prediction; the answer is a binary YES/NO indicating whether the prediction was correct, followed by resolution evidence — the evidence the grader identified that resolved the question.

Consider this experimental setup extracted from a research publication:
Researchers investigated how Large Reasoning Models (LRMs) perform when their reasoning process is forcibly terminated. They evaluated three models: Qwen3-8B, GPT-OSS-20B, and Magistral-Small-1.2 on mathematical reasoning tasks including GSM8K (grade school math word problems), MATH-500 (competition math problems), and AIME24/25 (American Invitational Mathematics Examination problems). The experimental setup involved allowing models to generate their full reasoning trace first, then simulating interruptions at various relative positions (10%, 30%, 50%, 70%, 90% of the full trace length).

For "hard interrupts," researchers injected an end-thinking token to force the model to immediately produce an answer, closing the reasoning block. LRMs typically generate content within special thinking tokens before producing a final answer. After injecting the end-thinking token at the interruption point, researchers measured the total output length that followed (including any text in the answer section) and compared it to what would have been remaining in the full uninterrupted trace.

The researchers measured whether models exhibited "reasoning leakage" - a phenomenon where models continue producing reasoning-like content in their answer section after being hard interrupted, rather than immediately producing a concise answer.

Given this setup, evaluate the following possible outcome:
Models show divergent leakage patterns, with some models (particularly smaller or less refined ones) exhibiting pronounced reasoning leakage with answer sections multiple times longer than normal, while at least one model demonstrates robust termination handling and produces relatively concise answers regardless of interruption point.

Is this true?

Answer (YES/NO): NO